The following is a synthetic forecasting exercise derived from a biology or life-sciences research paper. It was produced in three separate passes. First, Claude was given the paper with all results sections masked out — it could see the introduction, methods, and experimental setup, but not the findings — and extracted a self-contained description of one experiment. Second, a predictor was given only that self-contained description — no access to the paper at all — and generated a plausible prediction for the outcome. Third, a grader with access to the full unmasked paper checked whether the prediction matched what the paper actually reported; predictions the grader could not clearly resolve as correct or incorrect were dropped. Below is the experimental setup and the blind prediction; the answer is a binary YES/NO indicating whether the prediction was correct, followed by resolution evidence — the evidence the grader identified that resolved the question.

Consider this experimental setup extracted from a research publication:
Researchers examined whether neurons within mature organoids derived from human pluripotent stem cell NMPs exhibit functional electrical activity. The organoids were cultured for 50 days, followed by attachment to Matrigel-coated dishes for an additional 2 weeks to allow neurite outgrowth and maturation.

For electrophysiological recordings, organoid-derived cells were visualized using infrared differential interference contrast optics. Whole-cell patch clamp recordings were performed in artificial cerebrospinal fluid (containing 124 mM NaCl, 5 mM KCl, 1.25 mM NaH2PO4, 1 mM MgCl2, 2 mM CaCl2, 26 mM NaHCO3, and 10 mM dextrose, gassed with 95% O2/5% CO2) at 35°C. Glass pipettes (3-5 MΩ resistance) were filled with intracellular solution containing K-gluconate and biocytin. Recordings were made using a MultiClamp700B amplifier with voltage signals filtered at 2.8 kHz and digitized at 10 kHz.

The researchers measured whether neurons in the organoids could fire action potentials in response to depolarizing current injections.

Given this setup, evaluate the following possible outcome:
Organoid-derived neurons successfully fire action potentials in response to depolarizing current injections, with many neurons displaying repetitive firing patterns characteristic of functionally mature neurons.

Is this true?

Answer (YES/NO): NO